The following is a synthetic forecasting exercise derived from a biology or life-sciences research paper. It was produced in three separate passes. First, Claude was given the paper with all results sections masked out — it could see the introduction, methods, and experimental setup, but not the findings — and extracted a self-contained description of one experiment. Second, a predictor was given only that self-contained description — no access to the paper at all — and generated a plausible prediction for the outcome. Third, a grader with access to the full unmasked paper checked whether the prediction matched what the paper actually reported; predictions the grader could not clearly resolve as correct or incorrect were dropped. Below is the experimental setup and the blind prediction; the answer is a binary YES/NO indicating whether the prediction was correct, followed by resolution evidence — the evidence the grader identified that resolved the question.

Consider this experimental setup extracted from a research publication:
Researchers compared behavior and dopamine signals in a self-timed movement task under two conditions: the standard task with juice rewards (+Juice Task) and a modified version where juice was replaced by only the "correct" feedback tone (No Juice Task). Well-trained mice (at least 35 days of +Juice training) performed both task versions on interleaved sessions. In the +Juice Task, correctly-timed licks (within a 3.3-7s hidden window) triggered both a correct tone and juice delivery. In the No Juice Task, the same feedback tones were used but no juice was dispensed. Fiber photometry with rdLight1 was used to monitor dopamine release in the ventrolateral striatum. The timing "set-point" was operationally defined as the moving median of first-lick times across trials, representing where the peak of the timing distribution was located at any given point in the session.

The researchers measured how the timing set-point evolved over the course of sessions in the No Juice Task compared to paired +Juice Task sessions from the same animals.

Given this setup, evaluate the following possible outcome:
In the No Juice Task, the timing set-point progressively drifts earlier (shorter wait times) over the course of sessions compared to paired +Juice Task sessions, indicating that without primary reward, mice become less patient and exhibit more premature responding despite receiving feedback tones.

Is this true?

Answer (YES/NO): NO